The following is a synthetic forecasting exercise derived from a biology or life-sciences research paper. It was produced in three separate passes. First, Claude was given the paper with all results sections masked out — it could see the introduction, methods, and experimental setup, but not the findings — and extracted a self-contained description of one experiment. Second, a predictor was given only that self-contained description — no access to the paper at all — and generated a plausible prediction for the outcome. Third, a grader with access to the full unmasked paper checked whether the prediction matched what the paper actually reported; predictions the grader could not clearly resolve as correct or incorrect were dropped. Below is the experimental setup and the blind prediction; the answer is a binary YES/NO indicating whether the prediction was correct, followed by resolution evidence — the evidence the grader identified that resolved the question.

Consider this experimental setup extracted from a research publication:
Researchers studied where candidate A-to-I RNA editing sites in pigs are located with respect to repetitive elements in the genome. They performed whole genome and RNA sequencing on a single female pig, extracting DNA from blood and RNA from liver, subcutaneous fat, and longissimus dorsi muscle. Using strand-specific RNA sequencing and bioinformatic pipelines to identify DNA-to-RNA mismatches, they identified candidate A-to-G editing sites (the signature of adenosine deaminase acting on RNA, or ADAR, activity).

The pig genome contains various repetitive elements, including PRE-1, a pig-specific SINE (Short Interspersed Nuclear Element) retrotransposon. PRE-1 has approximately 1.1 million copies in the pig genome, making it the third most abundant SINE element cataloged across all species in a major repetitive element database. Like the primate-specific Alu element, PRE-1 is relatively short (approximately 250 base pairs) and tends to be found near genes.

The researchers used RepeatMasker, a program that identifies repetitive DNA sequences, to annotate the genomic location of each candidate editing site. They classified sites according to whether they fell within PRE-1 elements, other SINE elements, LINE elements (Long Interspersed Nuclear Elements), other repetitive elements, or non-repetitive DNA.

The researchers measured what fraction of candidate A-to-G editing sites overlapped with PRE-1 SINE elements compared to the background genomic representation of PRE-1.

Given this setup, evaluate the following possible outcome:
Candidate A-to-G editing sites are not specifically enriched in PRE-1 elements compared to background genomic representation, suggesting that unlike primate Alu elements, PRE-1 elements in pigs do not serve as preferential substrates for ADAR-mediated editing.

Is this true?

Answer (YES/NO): NO